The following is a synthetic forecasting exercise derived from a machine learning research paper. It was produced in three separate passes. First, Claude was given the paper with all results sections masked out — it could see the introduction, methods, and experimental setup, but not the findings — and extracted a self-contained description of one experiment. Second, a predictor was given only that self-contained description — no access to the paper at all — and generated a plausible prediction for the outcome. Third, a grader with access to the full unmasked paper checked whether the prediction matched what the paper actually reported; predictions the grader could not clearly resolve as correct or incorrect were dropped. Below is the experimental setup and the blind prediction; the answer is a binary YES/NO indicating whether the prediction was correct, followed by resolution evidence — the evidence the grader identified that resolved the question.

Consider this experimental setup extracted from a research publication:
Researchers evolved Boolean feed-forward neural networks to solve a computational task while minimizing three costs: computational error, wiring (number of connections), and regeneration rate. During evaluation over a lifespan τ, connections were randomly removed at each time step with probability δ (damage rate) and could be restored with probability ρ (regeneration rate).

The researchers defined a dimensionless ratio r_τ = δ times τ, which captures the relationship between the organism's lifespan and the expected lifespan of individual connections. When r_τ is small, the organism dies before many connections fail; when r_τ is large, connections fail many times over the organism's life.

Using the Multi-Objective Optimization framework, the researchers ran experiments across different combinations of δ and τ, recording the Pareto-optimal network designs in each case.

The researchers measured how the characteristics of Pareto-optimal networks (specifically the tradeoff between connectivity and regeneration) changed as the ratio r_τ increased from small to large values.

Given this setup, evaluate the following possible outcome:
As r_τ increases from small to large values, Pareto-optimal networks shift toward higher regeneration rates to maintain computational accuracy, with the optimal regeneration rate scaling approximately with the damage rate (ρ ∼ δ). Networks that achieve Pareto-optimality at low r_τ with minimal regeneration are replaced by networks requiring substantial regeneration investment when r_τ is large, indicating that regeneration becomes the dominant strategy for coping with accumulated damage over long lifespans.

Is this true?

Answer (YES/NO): NO